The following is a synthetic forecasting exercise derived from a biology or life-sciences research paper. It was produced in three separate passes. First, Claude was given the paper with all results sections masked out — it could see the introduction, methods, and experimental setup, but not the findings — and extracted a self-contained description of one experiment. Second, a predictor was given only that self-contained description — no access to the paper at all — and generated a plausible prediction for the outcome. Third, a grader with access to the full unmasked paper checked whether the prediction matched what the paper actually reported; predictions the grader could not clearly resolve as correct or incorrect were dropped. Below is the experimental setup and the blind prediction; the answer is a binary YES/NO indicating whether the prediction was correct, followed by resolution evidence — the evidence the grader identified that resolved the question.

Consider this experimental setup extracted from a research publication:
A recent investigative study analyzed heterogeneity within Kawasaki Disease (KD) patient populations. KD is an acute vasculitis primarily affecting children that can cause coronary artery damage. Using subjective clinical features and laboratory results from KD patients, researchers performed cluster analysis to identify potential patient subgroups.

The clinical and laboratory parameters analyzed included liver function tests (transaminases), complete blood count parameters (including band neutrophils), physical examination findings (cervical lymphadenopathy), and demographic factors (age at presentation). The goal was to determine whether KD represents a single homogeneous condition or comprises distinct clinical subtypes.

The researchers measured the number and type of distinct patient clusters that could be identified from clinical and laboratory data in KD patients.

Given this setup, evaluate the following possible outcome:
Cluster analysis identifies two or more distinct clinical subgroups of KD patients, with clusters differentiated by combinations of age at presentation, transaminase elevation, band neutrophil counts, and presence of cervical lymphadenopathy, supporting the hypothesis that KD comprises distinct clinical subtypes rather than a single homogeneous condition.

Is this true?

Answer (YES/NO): YES